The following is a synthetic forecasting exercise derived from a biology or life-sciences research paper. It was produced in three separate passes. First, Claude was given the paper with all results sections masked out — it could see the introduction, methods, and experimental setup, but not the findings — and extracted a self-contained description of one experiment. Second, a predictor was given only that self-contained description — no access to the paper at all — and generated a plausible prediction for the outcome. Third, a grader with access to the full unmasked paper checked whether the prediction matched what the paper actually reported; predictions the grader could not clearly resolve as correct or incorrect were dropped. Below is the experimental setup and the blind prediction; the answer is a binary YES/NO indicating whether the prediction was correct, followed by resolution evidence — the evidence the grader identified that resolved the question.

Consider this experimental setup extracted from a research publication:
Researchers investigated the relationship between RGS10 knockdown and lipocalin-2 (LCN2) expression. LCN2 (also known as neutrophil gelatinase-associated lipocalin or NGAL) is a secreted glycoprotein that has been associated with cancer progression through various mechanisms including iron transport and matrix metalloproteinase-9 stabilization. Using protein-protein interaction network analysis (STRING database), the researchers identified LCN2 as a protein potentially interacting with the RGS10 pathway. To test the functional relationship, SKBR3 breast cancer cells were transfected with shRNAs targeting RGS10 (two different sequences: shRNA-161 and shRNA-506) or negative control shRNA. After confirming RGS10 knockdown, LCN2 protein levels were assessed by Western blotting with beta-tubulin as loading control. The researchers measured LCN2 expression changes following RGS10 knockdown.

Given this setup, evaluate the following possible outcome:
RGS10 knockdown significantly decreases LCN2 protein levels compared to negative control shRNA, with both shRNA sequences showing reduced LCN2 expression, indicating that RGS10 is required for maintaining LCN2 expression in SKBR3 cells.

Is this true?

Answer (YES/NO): NO